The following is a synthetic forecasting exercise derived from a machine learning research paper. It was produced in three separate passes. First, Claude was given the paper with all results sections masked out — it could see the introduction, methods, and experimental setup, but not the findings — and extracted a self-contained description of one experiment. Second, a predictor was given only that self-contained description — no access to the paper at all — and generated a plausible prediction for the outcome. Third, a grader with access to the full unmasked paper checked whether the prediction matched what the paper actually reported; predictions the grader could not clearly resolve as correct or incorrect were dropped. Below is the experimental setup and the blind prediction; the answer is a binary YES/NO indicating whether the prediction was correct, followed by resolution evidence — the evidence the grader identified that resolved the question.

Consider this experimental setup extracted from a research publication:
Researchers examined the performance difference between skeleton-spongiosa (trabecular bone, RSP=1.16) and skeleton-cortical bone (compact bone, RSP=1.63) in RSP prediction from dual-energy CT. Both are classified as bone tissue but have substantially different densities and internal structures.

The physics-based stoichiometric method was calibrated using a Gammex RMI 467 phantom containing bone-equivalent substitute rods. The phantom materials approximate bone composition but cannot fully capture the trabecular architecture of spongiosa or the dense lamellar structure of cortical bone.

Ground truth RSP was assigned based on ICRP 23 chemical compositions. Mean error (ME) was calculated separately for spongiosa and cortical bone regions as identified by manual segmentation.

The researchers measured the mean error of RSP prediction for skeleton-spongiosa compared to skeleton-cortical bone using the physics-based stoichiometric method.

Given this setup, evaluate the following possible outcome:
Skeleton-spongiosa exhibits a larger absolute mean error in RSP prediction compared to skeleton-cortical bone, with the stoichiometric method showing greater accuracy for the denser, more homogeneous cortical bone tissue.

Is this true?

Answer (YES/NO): NO